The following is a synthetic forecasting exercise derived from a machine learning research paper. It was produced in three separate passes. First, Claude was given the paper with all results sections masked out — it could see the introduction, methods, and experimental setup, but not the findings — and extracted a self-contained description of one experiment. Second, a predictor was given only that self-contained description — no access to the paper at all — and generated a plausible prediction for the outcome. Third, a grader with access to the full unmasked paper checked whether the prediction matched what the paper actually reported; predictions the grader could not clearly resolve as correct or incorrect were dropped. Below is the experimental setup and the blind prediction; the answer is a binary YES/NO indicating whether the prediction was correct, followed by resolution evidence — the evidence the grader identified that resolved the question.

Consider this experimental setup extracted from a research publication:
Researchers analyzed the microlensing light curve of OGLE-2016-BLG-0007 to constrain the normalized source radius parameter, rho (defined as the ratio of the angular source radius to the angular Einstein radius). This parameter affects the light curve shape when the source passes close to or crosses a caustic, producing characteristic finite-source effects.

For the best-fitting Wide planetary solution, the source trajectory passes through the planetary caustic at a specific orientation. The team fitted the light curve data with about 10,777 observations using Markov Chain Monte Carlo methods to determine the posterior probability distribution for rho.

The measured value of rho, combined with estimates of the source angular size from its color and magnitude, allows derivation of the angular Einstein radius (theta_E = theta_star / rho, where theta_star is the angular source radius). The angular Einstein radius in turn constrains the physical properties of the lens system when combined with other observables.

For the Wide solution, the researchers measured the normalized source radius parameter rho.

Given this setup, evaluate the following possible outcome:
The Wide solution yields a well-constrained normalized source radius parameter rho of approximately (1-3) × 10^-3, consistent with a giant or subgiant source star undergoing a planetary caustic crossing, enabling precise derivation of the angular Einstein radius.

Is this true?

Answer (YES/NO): NO